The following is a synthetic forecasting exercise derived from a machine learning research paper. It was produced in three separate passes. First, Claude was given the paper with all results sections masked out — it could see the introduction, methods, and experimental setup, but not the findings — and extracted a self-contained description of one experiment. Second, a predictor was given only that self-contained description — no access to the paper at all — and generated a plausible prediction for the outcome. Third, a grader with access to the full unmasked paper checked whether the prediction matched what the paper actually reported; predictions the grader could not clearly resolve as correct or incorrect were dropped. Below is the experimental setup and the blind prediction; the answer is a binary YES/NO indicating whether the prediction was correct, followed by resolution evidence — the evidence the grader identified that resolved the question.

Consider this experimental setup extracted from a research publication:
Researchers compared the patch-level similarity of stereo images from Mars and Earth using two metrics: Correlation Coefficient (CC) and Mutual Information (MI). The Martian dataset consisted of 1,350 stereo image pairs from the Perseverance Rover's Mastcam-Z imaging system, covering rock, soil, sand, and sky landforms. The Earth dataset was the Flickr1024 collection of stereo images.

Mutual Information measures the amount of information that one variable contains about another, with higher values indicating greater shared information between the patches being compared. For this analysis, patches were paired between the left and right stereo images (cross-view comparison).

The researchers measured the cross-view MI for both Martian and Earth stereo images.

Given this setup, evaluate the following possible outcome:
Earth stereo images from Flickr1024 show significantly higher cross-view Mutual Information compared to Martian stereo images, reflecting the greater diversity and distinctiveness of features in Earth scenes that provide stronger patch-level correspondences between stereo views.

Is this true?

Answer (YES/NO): NO